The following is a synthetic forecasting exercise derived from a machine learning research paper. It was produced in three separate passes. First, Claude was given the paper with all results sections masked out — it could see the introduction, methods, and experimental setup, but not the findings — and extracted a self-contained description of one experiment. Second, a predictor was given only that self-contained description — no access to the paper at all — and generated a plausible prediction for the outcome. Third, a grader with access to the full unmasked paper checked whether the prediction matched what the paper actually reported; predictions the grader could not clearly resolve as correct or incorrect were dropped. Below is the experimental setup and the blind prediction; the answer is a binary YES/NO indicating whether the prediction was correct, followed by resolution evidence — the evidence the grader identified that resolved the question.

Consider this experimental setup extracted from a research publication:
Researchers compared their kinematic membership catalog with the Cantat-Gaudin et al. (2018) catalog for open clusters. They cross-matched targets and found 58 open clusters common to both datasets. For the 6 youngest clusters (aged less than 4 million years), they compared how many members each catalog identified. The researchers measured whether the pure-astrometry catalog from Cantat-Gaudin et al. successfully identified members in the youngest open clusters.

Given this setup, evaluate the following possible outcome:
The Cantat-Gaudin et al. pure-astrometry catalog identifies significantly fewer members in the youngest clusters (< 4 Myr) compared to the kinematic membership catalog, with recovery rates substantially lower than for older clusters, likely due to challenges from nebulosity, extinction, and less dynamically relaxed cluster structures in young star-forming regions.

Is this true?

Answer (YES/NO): NO